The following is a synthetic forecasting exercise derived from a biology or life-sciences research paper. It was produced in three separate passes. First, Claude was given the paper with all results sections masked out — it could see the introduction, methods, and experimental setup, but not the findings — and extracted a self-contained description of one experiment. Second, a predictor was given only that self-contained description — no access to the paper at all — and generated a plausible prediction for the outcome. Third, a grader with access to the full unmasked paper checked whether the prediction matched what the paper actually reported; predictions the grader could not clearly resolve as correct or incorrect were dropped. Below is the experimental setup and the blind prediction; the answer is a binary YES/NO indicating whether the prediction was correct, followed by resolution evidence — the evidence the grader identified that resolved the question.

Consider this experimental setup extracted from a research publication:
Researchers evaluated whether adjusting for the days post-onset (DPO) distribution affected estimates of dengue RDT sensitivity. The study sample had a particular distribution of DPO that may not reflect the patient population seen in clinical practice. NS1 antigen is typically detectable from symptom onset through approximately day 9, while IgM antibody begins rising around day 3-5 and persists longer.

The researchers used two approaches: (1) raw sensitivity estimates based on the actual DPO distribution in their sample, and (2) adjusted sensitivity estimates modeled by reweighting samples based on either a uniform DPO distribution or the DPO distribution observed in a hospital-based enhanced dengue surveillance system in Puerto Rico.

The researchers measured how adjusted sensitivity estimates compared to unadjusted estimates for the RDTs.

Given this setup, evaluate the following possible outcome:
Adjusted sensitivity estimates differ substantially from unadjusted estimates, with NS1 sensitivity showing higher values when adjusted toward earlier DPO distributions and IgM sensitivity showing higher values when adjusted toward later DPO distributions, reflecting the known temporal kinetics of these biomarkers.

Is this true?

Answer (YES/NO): NO